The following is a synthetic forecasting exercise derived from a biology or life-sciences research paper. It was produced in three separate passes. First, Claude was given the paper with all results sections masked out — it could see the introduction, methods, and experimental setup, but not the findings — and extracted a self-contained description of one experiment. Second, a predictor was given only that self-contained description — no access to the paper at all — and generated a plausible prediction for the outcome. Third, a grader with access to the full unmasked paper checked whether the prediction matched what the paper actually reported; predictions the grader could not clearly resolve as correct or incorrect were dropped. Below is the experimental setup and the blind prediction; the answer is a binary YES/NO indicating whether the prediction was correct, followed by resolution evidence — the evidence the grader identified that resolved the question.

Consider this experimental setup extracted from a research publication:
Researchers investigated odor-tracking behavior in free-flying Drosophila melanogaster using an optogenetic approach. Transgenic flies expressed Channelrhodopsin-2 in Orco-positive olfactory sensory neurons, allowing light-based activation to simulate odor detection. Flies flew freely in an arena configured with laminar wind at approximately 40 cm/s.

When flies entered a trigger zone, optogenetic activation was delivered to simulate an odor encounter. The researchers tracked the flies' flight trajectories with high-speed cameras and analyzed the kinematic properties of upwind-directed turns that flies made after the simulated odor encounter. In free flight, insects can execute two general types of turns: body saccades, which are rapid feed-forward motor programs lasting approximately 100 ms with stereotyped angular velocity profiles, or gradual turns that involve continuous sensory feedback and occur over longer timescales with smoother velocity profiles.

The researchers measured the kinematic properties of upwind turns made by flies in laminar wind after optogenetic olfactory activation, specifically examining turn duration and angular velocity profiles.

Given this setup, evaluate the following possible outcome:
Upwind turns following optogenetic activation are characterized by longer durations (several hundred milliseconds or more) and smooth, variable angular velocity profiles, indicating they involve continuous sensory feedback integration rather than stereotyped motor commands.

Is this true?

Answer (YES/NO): NO